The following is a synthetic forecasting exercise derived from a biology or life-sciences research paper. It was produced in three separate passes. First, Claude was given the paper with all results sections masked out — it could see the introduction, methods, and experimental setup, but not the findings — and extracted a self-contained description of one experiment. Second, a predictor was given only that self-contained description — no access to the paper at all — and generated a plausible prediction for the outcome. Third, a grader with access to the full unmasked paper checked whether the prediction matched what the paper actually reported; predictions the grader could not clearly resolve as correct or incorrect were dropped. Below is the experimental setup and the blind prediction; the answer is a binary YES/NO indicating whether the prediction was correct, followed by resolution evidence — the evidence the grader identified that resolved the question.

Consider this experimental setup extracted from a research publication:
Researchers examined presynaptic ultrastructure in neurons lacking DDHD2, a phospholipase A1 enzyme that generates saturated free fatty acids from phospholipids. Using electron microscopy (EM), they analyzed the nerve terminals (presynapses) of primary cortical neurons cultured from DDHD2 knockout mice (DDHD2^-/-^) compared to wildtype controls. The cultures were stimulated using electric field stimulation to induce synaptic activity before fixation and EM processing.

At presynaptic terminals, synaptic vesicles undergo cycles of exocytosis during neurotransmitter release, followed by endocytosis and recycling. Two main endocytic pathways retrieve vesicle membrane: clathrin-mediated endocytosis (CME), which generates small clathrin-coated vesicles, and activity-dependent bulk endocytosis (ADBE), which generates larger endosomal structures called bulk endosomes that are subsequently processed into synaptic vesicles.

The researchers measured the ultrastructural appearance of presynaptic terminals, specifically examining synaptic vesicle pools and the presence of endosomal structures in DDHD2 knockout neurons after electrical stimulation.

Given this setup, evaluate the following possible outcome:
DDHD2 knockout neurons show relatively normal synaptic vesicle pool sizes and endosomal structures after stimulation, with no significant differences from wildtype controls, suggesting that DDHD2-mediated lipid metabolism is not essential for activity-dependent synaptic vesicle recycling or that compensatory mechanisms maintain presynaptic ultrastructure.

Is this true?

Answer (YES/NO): NO